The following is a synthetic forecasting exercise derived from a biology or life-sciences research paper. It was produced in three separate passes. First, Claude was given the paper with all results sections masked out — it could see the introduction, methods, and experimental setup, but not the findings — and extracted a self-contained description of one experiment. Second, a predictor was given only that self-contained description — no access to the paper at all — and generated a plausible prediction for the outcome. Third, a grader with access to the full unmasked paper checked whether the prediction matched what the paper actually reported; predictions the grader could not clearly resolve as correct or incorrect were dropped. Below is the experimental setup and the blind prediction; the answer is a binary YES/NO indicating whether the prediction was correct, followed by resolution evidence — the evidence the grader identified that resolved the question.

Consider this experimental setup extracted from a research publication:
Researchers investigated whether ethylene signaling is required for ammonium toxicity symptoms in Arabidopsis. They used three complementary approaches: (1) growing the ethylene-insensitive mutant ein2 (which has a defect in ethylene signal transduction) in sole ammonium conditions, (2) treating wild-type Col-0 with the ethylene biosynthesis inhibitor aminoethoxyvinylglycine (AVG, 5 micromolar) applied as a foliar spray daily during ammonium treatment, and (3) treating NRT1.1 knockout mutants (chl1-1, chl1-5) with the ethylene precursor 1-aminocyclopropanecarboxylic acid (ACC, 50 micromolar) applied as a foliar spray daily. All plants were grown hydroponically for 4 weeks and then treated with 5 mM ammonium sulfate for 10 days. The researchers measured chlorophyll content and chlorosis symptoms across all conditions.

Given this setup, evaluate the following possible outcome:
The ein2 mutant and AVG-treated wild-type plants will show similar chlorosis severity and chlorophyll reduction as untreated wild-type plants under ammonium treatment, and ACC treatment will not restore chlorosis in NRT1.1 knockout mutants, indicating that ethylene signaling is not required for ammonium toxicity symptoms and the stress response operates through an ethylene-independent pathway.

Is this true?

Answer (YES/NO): NO